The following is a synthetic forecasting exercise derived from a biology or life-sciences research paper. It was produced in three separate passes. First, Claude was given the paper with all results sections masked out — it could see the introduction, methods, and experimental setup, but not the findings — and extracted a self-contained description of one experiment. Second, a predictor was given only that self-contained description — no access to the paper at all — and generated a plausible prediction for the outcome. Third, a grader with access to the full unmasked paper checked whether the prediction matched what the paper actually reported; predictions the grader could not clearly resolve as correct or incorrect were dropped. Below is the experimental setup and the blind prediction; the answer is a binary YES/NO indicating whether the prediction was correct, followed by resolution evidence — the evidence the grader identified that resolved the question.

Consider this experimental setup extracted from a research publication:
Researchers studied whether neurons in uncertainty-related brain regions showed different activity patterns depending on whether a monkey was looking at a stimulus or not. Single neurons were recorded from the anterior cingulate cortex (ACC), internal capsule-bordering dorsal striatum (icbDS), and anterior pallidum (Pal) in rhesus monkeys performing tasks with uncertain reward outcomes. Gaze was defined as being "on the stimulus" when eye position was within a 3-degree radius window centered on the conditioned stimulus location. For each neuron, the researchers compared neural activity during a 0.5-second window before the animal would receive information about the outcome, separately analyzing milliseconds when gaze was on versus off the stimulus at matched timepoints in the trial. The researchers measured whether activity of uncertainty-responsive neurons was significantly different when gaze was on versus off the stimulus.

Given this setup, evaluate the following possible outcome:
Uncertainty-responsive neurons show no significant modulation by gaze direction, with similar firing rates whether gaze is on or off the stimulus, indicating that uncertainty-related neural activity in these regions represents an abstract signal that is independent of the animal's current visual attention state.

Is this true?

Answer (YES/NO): NO